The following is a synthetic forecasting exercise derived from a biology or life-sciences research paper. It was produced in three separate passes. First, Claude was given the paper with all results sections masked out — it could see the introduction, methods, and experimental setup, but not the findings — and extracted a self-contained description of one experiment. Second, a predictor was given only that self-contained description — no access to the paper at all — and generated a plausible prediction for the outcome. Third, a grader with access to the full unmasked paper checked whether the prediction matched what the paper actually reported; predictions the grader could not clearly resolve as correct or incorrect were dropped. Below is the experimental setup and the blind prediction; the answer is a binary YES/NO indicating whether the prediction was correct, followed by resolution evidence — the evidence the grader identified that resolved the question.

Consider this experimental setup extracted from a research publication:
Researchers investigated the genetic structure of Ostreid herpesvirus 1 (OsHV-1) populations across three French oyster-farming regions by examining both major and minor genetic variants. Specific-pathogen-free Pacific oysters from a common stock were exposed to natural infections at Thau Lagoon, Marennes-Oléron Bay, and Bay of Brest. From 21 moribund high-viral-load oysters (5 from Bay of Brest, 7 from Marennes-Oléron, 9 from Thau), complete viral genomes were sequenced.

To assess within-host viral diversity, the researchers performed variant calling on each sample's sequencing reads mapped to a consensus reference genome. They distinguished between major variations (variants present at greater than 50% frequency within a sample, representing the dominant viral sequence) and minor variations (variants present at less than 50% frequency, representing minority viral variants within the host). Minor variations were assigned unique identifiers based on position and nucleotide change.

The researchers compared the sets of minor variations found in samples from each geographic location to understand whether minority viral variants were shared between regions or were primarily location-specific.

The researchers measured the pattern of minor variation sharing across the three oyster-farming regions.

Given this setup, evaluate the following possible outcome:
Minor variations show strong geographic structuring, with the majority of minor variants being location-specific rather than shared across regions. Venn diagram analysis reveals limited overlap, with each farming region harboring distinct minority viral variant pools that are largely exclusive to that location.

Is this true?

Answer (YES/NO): NO